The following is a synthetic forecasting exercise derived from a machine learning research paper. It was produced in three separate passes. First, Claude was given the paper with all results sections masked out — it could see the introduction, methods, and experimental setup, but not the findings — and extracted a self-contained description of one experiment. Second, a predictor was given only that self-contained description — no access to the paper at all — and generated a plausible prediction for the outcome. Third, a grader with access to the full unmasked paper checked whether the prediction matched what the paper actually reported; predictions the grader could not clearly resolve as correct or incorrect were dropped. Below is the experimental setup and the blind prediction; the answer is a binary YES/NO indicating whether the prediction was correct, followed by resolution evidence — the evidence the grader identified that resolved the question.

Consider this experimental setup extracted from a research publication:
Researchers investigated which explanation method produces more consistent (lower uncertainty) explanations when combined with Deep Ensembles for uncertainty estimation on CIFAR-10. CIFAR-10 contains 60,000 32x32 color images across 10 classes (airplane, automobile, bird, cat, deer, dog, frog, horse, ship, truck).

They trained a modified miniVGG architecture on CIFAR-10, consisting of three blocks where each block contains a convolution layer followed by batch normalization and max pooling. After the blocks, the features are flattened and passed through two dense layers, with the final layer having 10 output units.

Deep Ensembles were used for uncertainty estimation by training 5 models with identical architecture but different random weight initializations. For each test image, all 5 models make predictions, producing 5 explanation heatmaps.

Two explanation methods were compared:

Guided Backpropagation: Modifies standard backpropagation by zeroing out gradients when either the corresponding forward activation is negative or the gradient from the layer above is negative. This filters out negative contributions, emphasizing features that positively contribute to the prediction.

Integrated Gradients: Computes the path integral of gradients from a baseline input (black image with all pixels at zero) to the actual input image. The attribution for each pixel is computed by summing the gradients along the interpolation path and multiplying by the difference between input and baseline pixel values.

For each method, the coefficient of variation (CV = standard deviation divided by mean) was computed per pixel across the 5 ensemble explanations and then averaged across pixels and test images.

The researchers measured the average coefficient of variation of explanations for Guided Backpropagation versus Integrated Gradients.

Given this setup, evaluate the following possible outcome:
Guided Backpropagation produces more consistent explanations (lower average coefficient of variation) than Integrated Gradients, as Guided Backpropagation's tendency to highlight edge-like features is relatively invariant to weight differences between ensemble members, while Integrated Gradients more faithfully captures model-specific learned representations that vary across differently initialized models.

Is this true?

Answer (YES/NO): YES